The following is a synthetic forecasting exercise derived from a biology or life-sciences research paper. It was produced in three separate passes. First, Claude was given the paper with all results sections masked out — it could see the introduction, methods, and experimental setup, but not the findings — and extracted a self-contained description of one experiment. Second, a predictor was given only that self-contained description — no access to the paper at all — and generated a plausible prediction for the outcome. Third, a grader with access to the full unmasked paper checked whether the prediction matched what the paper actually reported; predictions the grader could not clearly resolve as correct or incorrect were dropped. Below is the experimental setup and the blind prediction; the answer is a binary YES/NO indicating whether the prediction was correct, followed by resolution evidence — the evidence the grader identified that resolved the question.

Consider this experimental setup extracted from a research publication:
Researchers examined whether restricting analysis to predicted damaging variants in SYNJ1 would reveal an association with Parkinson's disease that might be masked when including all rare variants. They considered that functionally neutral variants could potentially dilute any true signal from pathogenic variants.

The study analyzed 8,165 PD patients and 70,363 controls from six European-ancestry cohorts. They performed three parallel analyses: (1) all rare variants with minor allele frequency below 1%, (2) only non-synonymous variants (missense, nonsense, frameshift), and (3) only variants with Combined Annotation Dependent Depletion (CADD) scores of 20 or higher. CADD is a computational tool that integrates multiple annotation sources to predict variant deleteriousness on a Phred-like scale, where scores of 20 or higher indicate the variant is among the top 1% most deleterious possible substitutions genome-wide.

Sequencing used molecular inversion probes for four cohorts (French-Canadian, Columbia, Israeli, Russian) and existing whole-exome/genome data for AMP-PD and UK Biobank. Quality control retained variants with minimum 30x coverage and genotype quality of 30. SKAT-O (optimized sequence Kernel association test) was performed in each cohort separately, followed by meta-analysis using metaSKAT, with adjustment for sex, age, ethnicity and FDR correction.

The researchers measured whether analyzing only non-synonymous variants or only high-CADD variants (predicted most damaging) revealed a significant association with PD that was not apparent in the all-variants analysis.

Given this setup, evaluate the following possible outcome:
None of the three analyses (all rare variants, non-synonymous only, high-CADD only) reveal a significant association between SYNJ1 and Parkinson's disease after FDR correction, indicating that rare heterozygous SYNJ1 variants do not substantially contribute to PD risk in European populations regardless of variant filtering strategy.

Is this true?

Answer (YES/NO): NO